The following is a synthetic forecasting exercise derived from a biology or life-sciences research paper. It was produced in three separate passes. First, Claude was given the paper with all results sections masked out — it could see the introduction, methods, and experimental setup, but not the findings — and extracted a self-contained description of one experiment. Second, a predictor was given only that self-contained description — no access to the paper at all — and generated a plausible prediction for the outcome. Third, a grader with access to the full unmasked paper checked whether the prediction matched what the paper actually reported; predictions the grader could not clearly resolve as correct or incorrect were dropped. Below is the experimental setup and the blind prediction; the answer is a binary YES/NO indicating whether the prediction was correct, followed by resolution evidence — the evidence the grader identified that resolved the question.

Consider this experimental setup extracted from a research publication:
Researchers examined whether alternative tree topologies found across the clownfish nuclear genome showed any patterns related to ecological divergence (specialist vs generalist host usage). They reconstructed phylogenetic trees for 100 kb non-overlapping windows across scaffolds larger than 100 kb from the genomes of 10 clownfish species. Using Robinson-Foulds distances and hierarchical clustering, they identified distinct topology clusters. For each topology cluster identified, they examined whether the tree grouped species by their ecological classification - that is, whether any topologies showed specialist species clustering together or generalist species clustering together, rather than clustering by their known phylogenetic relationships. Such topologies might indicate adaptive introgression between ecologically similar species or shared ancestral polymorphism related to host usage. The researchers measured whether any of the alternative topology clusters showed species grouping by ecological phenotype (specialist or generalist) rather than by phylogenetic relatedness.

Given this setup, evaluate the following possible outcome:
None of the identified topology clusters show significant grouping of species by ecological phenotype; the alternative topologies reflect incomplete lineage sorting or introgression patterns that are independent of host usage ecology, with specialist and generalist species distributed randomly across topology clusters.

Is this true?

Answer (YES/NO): NO